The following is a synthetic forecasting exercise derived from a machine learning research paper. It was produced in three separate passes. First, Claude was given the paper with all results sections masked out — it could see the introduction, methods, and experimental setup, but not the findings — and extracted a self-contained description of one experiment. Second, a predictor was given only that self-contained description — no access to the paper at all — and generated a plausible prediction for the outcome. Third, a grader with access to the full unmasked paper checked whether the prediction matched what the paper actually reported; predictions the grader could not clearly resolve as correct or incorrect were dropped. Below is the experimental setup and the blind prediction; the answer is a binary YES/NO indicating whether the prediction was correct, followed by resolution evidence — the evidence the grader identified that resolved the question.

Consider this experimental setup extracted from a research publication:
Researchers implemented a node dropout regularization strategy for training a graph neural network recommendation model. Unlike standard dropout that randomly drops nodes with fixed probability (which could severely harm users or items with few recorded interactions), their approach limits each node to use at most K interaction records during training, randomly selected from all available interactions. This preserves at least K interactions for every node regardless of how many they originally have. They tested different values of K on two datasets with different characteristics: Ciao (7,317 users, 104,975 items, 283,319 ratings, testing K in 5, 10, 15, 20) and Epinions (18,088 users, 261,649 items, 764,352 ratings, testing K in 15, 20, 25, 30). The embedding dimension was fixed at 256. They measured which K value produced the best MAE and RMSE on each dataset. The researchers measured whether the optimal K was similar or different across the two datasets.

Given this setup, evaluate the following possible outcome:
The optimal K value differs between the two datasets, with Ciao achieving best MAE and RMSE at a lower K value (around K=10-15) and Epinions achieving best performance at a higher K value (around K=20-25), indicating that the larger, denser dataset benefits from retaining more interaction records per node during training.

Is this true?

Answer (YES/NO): YES